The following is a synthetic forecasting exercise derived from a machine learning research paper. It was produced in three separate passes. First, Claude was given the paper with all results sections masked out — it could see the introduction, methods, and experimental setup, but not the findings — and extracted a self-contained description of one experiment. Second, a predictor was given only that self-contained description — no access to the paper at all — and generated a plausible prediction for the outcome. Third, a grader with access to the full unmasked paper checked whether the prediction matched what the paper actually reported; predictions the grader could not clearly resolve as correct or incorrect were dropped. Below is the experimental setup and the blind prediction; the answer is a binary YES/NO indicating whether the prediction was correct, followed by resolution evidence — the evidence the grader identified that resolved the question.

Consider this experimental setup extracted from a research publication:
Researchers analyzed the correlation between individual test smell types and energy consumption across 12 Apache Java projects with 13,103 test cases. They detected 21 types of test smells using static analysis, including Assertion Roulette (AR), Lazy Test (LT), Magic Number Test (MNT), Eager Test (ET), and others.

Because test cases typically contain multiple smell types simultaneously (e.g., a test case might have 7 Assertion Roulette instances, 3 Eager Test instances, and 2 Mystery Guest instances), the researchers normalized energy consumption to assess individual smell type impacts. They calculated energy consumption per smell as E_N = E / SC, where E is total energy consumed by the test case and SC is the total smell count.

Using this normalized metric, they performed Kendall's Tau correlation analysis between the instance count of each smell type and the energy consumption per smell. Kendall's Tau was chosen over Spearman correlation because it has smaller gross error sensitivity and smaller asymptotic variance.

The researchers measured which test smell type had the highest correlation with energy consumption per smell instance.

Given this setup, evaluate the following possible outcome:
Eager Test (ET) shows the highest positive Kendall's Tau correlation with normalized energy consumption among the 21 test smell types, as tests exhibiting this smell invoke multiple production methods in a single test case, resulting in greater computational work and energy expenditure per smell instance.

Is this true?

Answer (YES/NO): NO